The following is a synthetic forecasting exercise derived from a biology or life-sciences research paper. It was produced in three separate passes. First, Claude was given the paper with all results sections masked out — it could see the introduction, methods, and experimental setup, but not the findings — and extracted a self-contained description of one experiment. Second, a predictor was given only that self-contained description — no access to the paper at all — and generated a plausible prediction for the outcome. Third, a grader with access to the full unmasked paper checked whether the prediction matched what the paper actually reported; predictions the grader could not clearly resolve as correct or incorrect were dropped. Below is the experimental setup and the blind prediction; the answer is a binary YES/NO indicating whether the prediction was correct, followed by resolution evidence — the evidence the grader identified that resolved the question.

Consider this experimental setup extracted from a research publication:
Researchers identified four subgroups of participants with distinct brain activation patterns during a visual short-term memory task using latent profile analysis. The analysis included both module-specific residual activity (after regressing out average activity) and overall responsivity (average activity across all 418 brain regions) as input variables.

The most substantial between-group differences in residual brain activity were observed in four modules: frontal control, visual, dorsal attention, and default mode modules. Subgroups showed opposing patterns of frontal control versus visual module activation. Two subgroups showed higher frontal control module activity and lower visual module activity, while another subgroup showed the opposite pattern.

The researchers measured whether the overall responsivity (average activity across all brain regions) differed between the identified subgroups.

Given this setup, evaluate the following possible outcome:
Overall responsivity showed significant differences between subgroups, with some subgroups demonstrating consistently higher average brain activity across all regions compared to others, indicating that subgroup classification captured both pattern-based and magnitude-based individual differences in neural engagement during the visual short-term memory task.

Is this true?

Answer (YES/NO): NO